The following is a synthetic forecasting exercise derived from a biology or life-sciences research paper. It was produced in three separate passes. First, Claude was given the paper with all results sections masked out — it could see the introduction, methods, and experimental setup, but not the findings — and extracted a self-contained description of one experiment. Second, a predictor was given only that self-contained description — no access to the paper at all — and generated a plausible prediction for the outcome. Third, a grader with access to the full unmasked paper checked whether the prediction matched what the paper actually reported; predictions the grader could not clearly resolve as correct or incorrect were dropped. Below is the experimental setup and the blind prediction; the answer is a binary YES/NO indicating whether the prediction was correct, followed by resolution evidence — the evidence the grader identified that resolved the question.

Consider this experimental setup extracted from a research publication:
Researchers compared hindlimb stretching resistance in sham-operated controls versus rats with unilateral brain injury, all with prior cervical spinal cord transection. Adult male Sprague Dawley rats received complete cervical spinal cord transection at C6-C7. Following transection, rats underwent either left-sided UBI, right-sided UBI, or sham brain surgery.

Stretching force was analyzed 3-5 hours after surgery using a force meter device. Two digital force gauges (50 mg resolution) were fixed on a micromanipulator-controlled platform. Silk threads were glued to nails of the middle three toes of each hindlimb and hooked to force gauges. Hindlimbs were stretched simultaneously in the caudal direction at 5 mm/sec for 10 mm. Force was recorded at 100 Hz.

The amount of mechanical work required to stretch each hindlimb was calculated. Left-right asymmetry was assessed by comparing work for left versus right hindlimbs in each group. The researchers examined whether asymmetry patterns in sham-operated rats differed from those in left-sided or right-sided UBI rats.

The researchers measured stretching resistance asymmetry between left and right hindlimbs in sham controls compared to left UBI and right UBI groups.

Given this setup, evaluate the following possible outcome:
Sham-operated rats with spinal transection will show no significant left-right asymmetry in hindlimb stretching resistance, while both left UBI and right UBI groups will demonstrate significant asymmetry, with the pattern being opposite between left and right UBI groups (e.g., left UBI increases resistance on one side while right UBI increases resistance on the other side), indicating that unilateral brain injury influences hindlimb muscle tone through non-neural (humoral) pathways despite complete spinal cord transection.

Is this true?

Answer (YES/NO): YES